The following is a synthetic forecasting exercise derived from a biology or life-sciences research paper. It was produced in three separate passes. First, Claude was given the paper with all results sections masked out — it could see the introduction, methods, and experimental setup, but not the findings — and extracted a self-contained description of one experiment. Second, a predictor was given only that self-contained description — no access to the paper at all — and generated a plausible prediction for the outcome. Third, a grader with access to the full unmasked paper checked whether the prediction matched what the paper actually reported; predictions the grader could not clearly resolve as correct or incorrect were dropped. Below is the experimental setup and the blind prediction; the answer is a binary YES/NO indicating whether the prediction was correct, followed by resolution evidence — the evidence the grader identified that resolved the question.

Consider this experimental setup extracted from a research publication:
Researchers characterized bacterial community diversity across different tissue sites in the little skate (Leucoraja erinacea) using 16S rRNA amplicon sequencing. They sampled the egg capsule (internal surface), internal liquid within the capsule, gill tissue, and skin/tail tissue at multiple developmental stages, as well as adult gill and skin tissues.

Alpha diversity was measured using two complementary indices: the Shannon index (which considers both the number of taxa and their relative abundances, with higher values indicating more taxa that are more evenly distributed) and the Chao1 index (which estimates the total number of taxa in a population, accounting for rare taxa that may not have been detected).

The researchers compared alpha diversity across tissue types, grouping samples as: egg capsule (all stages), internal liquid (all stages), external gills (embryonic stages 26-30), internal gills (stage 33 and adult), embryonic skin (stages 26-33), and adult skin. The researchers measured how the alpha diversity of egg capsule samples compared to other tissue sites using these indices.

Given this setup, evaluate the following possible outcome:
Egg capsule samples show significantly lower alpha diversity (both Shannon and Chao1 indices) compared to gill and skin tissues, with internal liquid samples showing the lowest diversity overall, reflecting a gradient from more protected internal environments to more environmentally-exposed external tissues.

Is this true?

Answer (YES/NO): NO